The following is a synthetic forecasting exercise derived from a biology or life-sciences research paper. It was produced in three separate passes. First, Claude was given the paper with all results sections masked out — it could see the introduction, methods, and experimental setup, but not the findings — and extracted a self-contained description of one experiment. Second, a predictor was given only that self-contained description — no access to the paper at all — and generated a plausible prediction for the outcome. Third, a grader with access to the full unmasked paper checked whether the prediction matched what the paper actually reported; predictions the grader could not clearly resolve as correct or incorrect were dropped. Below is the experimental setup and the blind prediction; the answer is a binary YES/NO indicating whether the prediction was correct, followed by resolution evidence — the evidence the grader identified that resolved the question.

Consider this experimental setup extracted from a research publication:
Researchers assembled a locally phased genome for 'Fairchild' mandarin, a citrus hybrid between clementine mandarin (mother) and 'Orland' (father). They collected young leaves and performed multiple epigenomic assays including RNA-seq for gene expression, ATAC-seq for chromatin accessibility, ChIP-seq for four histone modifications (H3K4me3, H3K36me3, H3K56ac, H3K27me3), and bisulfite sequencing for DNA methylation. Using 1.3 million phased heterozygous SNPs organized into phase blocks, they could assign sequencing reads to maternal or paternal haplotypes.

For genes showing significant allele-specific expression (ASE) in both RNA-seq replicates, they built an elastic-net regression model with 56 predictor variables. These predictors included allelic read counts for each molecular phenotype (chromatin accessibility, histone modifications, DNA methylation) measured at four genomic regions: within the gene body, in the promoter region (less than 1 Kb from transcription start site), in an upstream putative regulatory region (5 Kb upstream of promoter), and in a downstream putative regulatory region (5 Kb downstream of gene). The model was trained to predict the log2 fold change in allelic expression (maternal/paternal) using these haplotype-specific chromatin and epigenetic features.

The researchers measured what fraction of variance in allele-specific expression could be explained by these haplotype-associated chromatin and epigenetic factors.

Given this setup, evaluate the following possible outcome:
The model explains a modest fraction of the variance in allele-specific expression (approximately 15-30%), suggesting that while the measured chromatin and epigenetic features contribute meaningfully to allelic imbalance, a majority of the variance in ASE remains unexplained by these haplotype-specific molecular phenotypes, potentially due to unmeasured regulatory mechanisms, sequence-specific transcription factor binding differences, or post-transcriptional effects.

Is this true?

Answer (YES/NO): YES